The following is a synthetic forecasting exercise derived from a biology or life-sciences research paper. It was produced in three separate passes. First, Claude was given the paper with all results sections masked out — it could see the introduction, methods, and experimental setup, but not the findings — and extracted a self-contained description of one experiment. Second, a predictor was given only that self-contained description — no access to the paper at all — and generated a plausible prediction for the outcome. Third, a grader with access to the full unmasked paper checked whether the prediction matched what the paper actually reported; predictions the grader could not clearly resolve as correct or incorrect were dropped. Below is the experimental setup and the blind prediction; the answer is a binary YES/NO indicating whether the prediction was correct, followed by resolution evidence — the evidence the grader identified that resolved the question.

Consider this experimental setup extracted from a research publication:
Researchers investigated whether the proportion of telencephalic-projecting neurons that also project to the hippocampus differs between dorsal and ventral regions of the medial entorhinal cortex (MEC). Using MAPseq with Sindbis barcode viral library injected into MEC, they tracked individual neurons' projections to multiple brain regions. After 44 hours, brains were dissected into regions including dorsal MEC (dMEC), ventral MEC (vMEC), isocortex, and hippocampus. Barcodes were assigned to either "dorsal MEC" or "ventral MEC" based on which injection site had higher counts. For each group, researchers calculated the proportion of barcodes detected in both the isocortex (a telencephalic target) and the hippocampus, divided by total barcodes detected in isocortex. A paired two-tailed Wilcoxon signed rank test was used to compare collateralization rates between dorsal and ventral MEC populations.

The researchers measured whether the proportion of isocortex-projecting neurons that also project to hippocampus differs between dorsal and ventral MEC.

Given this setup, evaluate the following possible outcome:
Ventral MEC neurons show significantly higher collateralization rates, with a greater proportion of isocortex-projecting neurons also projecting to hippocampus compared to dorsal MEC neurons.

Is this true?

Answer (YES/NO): NO